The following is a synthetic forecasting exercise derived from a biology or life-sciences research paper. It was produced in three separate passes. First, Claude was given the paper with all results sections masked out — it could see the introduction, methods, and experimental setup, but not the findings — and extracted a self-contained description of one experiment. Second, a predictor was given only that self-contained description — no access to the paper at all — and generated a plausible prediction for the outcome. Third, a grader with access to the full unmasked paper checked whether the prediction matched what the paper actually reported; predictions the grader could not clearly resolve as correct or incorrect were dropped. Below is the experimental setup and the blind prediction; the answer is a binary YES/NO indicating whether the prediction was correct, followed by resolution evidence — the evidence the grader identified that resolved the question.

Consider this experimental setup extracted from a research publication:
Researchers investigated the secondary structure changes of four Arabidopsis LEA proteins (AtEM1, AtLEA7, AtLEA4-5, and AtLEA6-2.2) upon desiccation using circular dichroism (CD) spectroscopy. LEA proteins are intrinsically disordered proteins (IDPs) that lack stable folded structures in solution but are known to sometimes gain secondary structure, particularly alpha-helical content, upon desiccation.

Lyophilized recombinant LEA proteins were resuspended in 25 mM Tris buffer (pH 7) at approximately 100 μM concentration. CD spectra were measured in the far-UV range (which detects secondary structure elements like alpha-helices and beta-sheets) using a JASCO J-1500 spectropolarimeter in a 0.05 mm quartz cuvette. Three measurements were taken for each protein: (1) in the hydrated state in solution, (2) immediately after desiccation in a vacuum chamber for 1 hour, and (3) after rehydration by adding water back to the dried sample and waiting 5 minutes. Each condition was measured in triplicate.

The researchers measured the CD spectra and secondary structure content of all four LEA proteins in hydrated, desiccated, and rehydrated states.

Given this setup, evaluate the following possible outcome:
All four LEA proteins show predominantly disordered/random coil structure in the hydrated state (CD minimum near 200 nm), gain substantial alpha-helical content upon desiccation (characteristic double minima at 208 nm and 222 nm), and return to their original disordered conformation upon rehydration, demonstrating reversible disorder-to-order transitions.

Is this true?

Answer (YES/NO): NO